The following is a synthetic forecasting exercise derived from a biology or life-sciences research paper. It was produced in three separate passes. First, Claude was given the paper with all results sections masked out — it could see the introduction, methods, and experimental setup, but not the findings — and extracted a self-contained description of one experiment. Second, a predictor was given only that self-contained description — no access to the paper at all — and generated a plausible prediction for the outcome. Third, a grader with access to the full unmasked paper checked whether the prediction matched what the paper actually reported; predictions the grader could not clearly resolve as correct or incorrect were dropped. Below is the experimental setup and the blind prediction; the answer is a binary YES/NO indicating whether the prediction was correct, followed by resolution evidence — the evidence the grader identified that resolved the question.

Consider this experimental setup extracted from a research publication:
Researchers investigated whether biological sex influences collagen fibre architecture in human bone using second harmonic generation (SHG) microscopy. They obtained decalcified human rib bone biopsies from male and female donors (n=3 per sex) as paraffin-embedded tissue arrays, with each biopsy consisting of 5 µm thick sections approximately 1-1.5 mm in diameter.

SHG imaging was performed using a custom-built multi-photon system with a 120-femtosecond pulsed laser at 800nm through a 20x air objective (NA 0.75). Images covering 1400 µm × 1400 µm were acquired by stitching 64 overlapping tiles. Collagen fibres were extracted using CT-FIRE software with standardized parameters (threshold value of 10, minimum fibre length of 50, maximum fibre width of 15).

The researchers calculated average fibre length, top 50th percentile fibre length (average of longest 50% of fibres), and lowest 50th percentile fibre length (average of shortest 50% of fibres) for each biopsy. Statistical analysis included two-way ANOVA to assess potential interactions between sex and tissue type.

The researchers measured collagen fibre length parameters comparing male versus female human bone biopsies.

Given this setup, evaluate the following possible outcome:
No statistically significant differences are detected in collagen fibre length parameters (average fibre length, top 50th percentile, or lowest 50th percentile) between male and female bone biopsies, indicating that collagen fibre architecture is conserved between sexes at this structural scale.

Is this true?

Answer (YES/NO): YES